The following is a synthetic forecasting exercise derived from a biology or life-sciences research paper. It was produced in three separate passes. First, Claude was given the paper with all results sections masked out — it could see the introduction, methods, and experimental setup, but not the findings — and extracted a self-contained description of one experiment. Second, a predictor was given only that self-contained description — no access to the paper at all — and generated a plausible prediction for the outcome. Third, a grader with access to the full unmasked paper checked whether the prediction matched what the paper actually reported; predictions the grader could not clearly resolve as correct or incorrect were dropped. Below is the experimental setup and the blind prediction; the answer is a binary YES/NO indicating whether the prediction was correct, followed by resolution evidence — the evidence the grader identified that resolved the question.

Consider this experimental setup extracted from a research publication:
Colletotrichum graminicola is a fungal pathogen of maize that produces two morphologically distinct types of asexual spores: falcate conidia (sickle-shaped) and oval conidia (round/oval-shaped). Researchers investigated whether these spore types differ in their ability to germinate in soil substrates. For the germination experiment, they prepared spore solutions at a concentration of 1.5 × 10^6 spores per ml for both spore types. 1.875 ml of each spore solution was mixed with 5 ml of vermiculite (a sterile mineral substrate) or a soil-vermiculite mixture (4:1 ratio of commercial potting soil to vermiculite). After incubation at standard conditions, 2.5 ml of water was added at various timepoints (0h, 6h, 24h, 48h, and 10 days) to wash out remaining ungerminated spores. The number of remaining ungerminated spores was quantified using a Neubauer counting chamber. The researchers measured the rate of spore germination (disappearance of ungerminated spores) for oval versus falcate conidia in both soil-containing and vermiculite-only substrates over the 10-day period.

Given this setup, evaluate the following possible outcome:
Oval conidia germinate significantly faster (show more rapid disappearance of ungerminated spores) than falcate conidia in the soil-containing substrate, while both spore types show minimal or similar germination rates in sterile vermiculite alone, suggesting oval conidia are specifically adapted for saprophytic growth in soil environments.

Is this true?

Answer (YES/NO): NO